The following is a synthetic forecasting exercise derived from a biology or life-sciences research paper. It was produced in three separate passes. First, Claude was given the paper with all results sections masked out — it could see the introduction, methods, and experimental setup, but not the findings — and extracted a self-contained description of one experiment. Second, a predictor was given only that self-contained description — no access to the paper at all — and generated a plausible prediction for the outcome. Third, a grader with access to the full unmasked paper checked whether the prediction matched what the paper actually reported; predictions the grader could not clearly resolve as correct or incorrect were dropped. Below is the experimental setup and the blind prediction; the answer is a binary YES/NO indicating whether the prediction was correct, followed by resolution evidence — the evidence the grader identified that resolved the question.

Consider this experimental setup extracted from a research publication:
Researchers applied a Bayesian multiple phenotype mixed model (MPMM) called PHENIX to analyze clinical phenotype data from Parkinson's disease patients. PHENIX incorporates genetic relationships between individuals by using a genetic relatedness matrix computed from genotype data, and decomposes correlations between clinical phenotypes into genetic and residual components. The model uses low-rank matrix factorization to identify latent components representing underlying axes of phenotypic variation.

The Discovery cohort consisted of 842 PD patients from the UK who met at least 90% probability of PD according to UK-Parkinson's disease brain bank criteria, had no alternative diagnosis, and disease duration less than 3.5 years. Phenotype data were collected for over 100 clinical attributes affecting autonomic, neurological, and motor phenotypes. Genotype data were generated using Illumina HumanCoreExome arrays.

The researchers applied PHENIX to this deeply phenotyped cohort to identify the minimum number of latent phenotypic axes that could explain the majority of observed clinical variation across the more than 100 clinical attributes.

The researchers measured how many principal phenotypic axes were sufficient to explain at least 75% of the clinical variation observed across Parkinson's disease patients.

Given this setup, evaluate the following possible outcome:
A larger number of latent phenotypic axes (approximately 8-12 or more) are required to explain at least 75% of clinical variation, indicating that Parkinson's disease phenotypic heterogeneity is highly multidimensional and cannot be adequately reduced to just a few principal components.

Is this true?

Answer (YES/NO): NO